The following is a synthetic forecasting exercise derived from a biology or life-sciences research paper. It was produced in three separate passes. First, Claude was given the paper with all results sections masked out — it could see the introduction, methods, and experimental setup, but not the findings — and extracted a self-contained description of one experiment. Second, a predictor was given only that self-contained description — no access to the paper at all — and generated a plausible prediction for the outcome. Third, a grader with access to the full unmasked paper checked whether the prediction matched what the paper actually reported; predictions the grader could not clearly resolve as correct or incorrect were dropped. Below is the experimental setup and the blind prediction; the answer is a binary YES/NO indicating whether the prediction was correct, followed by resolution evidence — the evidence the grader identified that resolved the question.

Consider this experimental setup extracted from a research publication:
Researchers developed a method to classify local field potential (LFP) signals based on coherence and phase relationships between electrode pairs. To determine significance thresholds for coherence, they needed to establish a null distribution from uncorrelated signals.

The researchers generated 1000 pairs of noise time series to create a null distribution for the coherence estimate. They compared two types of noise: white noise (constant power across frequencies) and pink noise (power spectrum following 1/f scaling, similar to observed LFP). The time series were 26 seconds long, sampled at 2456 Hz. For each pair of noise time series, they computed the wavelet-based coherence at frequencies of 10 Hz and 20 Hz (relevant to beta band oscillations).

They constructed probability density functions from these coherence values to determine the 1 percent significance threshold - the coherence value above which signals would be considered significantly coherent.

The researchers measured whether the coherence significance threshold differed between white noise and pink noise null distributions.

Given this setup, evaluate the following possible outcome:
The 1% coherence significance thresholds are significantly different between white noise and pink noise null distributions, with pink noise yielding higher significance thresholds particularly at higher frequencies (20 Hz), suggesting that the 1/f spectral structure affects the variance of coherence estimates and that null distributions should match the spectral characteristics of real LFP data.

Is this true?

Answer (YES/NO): NO